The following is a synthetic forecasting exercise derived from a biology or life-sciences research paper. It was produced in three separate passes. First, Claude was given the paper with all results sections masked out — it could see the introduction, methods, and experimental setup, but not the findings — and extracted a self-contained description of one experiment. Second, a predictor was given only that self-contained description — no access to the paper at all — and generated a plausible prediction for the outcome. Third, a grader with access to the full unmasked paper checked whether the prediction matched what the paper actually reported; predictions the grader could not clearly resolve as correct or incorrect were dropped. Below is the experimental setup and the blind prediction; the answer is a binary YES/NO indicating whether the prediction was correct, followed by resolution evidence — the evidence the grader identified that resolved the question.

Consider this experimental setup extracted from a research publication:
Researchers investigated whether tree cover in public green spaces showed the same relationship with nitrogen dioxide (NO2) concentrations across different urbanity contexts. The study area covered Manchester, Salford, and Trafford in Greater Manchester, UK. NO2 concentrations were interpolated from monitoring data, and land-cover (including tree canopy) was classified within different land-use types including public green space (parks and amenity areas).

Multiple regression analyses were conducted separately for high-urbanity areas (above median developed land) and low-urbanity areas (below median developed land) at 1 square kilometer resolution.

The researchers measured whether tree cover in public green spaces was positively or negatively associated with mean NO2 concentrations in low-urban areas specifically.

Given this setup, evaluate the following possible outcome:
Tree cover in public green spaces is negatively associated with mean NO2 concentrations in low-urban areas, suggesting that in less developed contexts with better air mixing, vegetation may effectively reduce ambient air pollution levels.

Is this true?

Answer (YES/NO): NO